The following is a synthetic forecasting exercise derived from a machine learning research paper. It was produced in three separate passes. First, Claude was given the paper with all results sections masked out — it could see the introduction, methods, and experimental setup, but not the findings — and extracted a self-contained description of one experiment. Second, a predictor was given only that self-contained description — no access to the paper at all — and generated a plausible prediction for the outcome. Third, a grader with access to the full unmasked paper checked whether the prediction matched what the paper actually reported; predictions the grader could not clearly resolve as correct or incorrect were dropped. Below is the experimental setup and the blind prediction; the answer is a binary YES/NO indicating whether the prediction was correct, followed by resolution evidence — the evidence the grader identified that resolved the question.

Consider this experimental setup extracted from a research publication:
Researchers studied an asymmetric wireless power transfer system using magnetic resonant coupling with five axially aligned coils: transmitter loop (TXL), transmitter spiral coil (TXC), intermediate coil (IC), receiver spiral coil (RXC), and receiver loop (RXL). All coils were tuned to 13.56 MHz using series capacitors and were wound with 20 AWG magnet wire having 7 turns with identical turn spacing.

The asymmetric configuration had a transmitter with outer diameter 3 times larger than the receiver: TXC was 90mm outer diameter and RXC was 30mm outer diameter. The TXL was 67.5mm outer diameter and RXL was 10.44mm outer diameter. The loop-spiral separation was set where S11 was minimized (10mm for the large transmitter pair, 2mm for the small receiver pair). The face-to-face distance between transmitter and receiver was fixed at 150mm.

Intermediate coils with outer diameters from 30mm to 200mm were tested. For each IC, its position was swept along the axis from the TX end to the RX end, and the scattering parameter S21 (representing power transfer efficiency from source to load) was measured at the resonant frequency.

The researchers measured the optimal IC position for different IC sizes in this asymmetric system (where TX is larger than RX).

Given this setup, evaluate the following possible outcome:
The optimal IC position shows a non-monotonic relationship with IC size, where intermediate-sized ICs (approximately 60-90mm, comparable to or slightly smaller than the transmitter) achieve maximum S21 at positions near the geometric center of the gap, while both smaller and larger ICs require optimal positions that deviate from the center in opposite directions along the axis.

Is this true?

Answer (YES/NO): NO